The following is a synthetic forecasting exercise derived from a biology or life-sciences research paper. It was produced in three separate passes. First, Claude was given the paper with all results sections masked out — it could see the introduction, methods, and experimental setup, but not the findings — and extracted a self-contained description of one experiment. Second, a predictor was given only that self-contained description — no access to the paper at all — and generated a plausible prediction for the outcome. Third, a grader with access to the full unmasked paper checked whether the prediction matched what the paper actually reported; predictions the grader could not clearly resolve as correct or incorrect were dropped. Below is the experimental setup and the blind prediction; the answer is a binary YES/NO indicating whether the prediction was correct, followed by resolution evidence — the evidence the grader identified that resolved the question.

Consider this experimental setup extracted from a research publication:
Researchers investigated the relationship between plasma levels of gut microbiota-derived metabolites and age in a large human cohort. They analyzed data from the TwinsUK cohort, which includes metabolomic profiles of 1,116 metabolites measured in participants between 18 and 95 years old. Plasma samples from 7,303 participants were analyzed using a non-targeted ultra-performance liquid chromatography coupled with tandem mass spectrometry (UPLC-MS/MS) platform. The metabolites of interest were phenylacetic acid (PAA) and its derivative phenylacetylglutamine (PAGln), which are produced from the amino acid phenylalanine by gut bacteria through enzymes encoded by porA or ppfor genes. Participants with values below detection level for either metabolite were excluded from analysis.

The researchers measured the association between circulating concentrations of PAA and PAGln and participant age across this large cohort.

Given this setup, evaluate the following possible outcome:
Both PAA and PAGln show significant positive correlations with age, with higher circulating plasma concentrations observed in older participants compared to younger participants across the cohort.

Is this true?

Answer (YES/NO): YES